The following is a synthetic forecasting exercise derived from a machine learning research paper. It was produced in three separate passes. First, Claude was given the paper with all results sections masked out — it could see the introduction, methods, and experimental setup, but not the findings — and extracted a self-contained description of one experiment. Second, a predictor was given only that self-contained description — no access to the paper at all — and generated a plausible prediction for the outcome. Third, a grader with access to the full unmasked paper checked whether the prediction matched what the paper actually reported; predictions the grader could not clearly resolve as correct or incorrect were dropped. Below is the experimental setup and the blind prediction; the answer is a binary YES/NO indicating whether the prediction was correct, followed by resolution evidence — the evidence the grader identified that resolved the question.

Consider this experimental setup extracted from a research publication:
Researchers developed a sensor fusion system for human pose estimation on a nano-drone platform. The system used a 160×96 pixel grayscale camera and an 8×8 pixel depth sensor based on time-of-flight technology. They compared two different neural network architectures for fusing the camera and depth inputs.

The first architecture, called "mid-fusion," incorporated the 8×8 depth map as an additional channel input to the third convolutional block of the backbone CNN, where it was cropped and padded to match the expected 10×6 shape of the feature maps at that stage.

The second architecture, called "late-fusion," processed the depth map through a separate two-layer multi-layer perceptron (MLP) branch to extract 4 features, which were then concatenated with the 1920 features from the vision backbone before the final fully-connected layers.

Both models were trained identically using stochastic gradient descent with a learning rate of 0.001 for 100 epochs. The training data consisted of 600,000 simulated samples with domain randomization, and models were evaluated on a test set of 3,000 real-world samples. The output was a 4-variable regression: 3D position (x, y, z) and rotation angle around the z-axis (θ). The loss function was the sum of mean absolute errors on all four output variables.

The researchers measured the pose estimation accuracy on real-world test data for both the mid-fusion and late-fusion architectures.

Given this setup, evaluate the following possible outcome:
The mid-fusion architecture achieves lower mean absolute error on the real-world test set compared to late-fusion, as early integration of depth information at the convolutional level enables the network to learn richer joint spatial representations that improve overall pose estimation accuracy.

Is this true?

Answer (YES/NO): YES